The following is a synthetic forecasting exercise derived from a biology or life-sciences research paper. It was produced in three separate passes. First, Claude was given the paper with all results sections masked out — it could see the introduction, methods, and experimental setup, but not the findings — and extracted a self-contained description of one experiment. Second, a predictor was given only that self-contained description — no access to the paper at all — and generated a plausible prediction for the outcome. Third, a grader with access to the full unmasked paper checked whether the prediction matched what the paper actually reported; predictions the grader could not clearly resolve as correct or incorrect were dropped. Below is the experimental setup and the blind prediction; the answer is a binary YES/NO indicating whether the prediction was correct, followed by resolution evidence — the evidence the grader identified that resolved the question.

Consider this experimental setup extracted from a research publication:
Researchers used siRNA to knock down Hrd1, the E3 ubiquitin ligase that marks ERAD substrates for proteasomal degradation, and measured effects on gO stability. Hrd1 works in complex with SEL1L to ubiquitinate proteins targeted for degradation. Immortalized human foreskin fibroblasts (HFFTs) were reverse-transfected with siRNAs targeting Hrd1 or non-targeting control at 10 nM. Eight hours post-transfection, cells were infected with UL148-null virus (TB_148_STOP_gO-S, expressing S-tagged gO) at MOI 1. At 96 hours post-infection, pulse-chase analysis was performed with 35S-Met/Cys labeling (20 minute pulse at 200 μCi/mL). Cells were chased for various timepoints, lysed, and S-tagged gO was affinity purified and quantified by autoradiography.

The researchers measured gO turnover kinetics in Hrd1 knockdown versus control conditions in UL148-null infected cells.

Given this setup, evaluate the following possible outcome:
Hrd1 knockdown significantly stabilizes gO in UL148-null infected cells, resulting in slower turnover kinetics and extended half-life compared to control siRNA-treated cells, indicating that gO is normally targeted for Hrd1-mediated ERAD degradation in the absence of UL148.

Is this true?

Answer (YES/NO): YES